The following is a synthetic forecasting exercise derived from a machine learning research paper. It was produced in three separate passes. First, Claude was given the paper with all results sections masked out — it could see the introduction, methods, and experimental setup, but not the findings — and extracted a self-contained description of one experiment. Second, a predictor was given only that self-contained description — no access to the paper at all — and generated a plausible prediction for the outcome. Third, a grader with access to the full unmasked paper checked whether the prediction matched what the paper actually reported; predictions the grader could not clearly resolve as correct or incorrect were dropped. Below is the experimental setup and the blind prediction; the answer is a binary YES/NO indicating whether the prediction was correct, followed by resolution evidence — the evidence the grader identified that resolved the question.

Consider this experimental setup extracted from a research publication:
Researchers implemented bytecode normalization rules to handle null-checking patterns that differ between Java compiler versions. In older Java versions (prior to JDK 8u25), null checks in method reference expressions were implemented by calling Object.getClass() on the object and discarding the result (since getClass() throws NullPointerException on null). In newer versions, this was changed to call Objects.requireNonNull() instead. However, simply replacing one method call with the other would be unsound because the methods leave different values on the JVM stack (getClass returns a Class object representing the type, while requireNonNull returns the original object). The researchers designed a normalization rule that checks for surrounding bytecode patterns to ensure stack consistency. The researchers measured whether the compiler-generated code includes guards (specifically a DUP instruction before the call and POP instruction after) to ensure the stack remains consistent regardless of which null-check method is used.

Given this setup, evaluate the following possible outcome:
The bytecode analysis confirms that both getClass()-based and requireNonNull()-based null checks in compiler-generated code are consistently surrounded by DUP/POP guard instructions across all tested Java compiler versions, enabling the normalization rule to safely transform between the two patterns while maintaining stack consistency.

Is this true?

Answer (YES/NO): NO